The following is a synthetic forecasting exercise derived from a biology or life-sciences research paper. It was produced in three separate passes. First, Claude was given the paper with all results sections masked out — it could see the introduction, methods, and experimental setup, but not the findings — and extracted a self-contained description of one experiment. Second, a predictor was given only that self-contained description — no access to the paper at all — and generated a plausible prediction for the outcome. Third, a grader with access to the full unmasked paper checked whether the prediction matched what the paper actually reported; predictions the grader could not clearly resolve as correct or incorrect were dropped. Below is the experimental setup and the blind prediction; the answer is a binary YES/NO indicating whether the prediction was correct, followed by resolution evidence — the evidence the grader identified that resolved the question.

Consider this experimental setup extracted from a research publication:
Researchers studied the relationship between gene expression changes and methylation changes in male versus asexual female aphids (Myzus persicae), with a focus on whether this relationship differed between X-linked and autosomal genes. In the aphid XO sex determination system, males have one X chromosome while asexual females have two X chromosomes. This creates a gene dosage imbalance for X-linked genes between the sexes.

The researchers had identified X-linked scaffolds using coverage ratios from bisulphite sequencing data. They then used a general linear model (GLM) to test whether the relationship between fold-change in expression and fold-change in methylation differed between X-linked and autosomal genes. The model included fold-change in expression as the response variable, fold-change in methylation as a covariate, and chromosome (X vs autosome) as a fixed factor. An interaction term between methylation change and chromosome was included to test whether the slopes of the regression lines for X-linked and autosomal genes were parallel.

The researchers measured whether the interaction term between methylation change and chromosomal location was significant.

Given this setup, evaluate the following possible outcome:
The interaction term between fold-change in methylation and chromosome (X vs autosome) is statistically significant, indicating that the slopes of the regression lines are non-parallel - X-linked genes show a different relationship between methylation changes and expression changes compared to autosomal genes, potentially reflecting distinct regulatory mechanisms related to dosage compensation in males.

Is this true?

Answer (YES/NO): YES